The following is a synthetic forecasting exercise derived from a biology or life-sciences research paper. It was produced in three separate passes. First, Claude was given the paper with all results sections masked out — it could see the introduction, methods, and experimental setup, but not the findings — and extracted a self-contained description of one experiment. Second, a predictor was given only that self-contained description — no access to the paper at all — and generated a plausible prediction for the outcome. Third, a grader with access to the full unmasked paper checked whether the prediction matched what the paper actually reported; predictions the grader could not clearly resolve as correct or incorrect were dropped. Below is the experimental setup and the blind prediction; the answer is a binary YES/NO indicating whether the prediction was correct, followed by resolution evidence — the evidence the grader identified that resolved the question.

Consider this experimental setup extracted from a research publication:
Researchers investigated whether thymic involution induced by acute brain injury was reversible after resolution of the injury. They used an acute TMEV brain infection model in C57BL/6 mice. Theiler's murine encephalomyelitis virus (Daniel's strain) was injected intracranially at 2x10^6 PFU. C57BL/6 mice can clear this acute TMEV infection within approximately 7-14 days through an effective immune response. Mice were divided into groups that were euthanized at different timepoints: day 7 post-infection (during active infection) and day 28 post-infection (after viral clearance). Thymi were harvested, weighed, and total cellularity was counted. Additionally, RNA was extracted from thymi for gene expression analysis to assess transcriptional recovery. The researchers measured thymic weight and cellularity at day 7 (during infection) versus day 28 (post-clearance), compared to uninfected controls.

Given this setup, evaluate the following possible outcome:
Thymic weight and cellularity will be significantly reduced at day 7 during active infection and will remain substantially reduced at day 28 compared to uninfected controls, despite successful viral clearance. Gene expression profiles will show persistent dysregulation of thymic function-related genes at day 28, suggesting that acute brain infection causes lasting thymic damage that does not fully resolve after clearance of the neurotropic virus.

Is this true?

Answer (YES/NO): NO